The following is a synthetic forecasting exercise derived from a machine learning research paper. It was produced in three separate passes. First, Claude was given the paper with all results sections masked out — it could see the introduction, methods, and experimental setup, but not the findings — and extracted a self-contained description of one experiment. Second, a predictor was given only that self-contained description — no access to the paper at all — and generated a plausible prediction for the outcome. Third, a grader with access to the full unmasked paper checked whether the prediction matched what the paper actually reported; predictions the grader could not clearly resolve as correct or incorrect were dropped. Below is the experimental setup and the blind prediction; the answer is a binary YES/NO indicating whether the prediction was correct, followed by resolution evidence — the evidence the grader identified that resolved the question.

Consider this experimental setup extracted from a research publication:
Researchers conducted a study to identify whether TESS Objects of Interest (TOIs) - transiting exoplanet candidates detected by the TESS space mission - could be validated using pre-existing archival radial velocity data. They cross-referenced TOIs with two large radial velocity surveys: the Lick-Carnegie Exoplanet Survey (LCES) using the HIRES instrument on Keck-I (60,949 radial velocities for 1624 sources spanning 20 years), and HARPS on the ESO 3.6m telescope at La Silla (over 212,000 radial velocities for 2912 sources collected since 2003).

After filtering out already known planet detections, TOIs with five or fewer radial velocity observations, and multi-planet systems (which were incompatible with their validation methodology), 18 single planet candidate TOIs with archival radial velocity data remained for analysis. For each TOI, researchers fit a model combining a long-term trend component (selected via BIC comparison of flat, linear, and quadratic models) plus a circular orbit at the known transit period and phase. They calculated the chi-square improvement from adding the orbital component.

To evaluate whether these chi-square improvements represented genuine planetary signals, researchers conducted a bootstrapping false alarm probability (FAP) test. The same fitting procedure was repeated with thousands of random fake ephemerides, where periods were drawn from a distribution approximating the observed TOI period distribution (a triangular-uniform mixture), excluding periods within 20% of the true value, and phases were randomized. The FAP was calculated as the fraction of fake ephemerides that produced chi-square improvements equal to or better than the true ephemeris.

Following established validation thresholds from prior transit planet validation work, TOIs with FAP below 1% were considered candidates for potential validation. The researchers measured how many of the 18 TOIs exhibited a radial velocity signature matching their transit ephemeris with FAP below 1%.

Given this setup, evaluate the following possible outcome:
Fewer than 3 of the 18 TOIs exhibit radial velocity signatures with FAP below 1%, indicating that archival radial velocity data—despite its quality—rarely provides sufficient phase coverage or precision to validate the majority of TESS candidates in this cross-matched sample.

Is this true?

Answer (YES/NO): YES